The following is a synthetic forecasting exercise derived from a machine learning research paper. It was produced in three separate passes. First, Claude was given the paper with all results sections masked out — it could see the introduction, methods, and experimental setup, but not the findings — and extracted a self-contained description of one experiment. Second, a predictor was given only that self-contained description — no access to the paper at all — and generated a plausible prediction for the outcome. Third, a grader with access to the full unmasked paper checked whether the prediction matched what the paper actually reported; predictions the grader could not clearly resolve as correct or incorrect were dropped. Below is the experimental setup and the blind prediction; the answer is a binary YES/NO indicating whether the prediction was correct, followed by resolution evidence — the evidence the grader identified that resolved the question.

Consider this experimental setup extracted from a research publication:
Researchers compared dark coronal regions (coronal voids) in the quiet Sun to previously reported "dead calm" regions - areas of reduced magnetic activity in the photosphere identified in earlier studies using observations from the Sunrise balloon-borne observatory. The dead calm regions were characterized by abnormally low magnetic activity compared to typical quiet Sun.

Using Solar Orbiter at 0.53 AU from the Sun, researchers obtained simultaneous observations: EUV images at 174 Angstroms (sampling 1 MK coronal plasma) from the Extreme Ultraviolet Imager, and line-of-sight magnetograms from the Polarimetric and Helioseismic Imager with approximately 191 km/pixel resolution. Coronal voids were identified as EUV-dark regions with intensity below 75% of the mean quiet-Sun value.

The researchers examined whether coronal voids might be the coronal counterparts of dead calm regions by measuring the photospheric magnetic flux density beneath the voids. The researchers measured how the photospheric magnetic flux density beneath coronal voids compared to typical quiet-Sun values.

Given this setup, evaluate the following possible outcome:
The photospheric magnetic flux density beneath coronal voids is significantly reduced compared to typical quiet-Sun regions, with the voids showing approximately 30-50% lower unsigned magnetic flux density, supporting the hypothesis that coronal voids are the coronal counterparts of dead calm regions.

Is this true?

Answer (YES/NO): NO